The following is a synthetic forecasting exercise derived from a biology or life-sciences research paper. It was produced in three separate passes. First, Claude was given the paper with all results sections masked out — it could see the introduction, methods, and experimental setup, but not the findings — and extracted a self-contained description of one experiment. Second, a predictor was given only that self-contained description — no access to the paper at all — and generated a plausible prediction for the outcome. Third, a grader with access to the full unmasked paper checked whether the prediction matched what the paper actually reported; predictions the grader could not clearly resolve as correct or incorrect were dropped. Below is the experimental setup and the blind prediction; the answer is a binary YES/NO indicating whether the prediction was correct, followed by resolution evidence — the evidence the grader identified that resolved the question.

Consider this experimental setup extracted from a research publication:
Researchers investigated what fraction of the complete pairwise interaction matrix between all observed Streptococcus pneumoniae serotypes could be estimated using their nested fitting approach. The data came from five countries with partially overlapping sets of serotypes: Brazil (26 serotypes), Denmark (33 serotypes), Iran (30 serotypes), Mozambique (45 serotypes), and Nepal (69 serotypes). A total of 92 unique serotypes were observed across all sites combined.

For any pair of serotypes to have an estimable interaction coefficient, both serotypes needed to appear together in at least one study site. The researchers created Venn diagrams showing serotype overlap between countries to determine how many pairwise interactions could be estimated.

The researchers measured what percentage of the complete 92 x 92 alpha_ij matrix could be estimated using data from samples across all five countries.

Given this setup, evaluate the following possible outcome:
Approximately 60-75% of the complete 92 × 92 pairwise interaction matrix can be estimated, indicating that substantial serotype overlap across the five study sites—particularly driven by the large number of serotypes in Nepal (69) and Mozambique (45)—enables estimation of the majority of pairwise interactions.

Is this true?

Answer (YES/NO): YES